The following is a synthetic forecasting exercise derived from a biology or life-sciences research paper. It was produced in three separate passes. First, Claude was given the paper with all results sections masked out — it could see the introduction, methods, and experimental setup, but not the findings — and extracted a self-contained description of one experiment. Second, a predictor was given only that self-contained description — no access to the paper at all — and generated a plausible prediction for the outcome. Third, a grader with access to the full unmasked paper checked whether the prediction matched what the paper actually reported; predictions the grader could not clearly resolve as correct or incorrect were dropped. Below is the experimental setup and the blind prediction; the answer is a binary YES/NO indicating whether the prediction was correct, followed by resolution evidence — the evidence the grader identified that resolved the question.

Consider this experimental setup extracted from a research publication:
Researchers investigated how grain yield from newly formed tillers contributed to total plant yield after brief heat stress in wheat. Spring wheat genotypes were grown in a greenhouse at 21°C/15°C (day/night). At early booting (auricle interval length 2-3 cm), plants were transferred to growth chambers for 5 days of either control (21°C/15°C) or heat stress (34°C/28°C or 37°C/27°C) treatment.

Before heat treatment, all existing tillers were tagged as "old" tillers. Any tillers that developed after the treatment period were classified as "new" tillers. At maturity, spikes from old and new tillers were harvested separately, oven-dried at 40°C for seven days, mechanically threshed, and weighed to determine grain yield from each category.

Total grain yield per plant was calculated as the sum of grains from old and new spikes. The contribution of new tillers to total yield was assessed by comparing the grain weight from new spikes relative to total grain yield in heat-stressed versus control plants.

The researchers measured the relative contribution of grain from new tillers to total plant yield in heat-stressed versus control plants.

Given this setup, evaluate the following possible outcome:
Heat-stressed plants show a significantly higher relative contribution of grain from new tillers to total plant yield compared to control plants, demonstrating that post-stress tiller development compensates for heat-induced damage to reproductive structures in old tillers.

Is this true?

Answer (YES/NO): YES